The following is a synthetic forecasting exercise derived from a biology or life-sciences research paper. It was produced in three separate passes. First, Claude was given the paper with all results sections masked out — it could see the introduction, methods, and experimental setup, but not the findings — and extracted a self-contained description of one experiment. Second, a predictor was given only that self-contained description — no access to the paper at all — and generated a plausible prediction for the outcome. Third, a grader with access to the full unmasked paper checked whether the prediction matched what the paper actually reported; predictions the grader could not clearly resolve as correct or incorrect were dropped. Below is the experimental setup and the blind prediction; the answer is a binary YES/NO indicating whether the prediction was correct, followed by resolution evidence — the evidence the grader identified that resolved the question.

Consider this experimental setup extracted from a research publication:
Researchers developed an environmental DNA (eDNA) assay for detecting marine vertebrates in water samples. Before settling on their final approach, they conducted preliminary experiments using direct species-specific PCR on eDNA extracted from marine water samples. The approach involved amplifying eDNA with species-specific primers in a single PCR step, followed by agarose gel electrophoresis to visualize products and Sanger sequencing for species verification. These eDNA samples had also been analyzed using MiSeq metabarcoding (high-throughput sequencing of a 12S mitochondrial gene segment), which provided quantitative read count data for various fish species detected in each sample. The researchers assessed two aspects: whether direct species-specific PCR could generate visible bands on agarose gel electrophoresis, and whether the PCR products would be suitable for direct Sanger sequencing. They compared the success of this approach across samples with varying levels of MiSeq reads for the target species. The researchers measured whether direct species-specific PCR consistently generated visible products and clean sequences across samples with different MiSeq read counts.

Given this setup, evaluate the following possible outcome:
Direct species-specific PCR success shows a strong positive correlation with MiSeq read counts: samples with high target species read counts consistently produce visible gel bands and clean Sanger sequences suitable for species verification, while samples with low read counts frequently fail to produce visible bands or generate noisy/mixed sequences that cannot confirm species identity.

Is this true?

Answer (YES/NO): NO